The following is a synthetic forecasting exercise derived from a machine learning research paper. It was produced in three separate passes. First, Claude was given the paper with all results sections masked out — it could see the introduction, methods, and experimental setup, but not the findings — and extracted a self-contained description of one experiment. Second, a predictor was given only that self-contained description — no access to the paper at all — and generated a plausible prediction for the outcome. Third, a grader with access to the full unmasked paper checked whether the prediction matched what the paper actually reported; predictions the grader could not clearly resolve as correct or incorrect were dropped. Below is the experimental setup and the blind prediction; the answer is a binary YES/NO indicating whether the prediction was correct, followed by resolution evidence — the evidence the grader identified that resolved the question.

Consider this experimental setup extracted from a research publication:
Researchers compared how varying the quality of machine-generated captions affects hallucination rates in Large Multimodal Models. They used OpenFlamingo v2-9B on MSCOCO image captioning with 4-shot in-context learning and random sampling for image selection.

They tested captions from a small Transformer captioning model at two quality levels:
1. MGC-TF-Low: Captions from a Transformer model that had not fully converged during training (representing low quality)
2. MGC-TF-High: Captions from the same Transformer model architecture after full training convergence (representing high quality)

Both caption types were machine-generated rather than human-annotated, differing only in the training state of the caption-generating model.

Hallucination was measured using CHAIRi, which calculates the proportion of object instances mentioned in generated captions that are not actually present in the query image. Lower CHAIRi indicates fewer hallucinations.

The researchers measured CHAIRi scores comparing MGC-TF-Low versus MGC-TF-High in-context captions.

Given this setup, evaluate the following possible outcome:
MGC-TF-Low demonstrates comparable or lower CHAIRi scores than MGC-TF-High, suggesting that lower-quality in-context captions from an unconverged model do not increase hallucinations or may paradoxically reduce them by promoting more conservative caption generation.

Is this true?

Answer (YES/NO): YES